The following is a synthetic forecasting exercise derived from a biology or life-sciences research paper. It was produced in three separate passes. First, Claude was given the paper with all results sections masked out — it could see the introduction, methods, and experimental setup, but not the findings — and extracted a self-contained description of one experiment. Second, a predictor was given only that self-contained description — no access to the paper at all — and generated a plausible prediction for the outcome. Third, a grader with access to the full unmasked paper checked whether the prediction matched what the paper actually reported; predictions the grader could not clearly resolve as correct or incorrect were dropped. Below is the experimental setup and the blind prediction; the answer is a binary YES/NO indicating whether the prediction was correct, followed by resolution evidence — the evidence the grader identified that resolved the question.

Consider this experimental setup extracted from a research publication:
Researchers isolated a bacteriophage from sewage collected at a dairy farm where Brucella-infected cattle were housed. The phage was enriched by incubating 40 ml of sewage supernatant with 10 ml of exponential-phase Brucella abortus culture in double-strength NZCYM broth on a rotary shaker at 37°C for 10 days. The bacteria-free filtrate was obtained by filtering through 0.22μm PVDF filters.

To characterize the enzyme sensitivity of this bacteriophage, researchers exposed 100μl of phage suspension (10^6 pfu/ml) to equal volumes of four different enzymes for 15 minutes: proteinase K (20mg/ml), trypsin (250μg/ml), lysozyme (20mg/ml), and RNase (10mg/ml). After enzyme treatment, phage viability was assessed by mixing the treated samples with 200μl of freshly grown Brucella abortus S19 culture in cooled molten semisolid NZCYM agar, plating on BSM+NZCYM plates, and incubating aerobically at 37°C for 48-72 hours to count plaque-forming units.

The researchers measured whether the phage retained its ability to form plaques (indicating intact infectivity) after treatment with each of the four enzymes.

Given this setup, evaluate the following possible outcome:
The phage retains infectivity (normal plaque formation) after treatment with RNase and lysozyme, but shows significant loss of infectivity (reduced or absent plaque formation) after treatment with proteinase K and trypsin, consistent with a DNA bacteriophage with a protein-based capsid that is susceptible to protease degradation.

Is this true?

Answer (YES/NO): NO